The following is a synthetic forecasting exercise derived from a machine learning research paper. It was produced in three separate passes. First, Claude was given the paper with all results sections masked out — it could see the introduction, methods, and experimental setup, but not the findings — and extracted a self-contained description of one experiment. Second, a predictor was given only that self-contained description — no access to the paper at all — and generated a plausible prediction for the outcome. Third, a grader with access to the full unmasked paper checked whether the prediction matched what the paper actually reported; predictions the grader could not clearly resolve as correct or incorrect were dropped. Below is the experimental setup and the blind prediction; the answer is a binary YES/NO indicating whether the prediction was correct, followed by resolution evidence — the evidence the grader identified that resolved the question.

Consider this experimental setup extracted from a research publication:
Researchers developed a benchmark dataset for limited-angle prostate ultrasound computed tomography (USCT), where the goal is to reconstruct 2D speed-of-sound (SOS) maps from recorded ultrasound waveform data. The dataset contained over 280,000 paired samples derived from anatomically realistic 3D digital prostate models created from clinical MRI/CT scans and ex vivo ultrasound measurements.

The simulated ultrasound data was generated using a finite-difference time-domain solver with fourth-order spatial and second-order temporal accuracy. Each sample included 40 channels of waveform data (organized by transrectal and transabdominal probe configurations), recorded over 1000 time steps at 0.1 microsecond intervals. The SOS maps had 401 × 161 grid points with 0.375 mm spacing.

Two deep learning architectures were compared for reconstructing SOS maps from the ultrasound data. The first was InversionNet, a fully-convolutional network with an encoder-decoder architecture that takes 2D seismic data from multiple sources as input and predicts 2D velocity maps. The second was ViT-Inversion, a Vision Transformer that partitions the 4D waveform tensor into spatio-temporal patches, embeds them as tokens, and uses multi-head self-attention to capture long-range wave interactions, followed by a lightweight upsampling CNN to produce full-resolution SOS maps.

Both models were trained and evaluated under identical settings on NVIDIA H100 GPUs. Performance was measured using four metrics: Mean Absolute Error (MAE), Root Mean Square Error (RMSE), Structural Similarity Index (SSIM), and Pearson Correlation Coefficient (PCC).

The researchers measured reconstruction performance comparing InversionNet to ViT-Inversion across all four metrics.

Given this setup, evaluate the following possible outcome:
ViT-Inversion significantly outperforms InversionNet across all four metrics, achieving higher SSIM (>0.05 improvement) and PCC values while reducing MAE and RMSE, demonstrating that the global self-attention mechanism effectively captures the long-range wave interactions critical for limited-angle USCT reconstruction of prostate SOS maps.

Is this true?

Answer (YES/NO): NO